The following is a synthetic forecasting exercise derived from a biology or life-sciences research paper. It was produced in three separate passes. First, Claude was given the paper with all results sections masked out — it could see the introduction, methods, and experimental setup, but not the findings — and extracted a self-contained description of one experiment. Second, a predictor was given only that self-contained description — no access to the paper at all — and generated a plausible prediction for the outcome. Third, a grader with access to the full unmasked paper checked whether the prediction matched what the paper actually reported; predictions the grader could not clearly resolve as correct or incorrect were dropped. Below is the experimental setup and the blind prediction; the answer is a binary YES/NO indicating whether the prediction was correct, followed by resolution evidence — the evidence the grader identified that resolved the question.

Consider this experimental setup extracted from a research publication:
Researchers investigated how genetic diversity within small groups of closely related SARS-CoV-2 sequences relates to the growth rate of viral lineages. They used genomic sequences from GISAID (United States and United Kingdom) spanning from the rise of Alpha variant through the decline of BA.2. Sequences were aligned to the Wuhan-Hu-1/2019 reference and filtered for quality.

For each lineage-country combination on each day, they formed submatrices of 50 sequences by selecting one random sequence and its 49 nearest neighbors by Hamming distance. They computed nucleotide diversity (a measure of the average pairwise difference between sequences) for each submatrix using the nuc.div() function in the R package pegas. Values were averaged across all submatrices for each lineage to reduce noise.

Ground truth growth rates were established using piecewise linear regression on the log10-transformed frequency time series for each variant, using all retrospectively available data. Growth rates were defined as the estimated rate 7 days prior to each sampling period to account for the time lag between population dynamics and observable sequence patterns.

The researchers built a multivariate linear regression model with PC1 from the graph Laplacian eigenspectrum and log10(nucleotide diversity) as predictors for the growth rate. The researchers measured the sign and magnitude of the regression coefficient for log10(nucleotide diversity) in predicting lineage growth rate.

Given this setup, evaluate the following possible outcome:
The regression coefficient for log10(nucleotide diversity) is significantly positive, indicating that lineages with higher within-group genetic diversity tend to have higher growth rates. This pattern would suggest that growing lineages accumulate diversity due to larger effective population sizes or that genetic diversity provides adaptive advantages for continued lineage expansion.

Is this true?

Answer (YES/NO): NO